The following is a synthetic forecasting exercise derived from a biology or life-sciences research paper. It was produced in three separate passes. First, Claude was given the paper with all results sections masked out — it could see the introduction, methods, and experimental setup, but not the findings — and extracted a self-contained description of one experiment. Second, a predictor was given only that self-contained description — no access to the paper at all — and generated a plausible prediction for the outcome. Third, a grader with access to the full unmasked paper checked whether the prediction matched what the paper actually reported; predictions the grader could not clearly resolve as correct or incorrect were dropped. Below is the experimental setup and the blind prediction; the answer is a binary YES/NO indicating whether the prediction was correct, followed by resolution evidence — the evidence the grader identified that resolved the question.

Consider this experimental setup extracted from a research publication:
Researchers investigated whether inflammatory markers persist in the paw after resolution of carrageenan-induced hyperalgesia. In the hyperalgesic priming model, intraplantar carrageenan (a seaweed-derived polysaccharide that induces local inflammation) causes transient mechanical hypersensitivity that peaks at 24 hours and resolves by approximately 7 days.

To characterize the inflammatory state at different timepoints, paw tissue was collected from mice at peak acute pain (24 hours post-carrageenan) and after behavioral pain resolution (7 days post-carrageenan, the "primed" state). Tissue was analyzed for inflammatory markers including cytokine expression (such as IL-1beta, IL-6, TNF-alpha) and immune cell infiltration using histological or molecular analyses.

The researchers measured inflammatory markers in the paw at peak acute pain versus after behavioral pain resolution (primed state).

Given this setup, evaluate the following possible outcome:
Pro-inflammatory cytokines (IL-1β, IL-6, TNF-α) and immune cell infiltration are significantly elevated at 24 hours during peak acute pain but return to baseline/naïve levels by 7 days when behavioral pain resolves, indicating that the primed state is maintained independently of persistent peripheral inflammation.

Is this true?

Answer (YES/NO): YES